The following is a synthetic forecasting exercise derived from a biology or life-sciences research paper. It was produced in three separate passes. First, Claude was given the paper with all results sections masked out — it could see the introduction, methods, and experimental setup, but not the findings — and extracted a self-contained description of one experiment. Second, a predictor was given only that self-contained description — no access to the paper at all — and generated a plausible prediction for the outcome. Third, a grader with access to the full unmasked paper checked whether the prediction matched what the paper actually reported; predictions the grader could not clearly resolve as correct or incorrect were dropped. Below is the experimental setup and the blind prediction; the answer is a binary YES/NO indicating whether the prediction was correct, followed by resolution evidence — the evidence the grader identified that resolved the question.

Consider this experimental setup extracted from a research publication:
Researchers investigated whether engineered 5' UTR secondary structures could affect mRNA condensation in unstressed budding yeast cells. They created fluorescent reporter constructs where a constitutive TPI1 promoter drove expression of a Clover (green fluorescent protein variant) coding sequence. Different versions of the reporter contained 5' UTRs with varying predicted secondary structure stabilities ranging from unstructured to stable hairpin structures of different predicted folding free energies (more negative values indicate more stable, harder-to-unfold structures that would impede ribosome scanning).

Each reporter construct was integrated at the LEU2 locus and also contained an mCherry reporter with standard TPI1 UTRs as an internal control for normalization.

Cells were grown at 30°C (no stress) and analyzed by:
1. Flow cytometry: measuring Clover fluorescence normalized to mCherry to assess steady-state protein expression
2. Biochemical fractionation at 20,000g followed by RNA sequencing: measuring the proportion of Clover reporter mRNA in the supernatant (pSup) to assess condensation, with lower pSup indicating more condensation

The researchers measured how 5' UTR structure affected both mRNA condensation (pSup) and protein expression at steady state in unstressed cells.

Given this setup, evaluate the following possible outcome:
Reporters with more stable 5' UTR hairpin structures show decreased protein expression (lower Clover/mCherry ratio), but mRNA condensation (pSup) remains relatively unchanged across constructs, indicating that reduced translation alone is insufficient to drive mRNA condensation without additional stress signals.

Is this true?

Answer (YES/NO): NO